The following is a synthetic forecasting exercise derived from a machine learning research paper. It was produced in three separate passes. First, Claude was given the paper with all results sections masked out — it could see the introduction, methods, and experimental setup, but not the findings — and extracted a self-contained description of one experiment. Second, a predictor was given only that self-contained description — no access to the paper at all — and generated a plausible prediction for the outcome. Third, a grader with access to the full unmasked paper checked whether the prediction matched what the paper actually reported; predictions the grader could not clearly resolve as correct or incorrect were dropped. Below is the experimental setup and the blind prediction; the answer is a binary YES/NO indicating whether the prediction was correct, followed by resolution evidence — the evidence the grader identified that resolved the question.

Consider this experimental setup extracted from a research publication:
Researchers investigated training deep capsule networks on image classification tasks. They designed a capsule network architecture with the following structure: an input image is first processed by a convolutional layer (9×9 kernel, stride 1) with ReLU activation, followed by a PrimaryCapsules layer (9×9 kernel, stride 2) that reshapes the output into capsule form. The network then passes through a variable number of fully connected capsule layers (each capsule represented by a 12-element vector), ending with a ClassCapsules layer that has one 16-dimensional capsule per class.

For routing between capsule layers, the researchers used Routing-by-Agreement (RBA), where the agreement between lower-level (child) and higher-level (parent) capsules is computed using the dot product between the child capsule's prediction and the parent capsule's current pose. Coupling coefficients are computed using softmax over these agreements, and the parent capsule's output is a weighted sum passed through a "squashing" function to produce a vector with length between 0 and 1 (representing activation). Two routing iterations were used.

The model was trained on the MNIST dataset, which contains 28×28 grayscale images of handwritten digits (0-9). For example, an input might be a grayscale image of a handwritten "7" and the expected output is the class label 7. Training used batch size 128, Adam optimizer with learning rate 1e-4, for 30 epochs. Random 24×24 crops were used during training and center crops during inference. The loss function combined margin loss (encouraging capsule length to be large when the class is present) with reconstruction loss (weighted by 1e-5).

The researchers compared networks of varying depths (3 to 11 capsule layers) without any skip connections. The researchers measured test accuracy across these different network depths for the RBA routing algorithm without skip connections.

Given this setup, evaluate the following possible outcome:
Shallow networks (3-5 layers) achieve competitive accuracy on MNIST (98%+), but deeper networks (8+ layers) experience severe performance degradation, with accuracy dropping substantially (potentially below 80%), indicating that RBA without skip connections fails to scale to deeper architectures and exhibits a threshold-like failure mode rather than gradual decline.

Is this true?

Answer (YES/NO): YES